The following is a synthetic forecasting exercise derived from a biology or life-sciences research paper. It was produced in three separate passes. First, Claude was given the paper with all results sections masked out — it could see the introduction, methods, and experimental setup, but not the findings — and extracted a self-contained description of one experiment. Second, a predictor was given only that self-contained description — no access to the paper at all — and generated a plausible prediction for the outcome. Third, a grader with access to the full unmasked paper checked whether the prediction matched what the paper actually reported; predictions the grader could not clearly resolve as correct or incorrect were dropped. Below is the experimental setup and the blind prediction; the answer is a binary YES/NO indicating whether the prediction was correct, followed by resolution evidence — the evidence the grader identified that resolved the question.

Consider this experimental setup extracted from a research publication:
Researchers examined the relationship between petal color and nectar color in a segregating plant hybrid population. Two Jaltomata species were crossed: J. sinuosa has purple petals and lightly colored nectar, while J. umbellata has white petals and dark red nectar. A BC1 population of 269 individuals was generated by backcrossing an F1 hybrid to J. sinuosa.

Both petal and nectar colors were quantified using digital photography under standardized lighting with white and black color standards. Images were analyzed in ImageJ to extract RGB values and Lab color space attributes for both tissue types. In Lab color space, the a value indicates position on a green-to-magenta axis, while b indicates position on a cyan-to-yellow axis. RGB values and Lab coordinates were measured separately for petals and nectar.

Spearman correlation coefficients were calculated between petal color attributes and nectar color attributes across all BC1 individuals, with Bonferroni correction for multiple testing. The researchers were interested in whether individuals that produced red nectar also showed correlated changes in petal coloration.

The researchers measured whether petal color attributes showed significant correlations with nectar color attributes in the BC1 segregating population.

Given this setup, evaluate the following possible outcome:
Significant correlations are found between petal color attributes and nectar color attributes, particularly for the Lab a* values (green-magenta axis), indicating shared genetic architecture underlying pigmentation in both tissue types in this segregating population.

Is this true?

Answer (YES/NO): NO